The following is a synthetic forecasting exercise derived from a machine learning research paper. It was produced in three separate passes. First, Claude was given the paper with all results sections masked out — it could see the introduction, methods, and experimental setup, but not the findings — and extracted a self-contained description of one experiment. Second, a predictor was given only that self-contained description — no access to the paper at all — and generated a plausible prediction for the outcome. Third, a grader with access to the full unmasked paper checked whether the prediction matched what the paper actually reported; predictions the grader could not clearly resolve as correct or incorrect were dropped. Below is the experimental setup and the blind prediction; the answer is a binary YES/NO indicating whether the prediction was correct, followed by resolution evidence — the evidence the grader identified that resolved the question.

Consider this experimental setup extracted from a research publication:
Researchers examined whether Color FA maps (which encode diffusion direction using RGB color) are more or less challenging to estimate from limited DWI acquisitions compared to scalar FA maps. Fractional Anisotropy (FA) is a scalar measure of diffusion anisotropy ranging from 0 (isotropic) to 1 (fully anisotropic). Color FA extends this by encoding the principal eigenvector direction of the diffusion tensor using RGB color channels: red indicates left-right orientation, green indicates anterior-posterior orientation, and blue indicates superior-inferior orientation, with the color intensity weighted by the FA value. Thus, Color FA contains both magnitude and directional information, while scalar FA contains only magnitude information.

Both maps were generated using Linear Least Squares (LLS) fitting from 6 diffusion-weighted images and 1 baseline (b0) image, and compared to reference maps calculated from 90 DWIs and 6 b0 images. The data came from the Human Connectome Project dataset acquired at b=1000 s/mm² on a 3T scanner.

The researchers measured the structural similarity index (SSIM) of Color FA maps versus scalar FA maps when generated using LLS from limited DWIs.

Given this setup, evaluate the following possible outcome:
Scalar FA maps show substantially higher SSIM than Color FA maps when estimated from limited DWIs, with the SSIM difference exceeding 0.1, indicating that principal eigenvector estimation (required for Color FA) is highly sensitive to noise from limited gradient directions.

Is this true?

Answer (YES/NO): NO